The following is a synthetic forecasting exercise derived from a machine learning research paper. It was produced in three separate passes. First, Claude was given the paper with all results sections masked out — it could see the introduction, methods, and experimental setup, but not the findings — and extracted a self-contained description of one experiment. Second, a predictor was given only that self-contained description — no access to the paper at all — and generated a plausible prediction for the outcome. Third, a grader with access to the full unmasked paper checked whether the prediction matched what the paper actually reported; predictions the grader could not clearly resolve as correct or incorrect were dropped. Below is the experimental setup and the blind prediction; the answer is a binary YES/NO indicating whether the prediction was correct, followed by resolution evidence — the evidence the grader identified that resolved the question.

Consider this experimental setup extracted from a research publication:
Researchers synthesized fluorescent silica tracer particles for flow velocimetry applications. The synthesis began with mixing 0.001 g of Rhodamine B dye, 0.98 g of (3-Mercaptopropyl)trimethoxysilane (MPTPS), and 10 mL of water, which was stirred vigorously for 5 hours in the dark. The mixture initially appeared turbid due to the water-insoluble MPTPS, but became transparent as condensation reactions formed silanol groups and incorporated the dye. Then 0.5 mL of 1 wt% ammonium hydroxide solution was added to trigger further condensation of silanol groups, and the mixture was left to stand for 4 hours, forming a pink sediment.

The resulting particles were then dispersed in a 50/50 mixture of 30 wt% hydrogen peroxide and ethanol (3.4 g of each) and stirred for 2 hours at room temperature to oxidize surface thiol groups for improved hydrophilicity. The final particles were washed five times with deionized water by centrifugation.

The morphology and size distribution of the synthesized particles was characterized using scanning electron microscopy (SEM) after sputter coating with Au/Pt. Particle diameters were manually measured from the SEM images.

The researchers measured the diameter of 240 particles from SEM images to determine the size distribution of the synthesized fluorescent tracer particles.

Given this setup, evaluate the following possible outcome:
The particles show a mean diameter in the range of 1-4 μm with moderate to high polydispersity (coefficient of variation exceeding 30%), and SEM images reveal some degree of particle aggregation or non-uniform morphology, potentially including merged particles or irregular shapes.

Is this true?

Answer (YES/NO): NO